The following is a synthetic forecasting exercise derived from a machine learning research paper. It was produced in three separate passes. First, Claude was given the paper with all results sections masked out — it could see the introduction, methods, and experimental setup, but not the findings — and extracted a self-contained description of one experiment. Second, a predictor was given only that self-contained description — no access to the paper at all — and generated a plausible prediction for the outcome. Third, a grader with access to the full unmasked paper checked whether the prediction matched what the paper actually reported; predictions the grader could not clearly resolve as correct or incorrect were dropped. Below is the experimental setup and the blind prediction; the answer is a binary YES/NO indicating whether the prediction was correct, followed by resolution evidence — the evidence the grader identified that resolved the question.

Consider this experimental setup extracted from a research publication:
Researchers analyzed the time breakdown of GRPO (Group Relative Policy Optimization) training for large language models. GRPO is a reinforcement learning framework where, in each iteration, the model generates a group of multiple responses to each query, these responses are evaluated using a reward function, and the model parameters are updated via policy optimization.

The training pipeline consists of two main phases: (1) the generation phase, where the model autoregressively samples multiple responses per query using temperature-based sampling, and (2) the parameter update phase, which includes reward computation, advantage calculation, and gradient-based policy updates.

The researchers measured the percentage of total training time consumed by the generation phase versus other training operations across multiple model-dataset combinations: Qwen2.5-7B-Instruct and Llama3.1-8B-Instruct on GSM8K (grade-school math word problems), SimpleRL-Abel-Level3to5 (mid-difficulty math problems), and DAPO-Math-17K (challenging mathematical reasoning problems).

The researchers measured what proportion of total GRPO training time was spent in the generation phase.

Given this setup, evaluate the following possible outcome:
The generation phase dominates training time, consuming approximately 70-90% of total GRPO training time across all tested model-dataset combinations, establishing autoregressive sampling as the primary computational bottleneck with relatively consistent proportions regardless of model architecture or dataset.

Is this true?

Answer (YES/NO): NO